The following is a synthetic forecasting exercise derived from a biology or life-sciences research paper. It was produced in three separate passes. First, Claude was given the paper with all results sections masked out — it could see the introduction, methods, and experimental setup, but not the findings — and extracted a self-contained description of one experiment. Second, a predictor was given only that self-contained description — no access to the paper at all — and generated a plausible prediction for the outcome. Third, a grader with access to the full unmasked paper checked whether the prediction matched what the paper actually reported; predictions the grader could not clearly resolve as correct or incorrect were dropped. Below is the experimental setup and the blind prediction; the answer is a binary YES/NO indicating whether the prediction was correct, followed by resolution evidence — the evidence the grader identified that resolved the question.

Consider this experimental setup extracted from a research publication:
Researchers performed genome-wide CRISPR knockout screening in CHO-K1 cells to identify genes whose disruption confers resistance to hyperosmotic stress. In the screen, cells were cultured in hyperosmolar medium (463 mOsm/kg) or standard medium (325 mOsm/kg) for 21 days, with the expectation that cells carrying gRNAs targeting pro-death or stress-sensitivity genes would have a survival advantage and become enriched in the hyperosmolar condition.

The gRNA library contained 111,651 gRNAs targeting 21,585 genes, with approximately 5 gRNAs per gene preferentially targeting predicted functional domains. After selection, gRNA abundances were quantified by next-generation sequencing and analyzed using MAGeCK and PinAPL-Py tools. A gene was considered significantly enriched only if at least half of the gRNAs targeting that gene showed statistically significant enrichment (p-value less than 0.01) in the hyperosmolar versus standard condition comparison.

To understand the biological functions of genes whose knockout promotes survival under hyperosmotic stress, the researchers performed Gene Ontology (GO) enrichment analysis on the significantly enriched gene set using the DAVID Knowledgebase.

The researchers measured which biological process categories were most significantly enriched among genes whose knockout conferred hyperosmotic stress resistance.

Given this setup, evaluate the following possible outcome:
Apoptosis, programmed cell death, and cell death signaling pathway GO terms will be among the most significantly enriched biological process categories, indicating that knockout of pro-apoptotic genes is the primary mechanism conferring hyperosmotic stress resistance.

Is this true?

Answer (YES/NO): NO